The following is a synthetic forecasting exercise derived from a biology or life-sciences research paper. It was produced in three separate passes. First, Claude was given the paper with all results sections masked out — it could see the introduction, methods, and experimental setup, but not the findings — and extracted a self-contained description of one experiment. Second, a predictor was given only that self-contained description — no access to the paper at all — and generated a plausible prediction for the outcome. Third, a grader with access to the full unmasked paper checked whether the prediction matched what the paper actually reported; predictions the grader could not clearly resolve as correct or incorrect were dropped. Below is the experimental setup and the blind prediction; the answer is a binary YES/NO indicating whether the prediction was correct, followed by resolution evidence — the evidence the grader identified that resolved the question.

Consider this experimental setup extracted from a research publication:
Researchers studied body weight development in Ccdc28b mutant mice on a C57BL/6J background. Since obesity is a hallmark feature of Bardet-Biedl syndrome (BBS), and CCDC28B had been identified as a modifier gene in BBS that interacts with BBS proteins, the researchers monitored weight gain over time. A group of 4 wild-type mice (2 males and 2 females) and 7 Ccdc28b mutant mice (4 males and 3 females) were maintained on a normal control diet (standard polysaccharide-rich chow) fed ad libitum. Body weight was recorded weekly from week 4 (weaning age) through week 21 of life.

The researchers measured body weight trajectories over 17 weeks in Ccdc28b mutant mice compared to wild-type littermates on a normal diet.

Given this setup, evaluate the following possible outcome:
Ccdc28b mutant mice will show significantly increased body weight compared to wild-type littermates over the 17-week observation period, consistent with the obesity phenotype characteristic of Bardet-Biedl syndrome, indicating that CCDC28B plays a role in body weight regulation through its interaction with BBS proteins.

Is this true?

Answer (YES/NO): NO